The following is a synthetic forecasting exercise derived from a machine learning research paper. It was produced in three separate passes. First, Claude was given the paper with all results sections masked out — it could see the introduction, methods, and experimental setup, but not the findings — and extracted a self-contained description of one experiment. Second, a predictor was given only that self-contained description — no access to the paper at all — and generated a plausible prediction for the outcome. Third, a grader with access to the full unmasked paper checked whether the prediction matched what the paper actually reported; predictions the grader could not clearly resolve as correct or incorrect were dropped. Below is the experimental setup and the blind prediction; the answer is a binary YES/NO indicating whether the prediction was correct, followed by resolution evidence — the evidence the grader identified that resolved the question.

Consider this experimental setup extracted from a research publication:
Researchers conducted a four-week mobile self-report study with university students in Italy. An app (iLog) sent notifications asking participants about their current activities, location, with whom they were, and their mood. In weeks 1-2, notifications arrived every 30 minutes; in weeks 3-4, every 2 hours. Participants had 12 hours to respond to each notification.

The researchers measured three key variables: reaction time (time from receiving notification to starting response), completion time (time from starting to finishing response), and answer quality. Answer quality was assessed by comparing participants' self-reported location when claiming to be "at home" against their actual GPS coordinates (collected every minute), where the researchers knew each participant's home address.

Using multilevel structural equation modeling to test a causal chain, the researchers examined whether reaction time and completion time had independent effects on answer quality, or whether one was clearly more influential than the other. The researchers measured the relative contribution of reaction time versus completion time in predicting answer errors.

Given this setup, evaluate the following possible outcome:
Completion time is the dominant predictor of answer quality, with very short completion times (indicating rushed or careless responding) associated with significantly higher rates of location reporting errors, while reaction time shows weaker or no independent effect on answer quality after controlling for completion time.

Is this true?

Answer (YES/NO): NO